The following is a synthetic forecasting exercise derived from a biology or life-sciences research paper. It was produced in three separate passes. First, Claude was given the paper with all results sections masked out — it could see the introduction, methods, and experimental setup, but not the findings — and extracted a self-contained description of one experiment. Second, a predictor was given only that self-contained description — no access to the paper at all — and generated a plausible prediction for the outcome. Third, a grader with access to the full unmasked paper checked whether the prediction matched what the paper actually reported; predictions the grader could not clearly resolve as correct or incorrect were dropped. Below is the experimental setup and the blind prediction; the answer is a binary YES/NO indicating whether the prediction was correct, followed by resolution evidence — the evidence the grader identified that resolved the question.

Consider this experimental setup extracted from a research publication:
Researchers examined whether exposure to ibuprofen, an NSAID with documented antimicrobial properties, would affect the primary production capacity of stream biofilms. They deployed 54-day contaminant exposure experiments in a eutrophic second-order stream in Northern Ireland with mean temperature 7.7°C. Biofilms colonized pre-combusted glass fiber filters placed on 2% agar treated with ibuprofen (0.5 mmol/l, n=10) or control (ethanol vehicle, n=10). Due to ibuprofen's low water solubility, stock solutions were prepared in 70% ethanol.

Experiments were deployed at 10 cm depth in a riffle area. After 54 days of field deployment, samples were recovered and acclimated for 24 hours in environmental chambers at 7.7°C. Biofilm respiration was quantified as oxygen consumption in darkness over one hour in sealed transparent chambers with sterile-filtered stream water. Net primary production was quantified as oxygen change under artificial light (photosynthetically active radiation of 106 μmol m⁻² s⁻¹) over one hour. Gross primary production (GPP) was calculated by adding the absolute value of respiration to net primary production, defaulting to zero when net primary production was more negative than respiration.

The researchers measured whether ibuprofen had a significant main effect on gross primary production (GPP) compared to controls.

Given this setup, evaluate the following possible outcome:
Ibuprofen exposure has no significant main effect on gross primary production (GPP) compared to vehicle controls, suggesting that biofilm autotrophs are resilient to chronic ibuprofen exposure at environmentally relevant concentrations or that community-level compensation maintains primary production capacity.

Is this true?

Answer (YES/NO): YES